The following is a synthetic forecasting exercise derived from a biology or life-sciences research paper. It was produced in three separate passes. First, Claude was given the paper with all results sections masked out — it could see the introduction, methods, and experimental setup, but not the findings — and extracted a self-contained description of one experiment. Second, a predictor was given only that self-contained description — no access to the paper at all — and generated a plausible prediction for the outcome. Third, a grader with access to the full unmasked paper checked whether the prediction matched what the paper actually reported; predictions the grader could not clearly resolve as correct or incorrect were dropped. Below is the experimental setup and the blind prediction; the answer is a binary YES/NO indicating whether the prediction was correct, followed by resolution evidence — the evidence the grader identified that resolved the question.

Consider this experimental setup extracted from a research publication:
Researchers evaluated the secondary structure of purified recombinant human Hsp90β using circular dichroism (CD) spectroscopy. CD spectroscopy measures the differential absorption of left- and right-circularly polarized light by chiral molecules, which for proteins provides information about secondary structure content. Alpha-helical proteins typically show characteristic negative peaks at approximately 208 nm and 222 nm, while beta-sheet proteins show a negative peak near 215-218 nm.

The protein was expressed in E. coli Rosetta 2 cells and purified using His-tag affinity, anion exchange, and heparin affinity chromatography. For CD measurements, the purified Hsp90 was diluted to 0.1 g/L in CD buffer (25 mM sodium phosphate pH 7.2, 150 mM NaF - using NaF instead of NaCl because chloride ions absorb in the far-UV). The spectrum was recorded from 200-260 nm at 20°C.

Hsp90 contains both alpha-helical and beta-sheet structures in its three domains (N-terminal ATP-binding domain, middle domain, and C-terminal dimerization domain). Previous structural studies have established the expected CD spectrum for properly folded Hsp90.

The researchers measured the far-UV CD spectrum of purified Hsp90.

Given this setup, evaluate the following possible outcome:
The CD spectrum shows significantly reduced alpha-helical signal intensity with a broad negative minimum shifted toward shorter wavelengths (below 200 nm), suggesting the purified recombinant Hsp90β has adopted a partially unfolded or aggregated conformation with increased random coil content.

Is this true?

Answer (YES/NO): NO